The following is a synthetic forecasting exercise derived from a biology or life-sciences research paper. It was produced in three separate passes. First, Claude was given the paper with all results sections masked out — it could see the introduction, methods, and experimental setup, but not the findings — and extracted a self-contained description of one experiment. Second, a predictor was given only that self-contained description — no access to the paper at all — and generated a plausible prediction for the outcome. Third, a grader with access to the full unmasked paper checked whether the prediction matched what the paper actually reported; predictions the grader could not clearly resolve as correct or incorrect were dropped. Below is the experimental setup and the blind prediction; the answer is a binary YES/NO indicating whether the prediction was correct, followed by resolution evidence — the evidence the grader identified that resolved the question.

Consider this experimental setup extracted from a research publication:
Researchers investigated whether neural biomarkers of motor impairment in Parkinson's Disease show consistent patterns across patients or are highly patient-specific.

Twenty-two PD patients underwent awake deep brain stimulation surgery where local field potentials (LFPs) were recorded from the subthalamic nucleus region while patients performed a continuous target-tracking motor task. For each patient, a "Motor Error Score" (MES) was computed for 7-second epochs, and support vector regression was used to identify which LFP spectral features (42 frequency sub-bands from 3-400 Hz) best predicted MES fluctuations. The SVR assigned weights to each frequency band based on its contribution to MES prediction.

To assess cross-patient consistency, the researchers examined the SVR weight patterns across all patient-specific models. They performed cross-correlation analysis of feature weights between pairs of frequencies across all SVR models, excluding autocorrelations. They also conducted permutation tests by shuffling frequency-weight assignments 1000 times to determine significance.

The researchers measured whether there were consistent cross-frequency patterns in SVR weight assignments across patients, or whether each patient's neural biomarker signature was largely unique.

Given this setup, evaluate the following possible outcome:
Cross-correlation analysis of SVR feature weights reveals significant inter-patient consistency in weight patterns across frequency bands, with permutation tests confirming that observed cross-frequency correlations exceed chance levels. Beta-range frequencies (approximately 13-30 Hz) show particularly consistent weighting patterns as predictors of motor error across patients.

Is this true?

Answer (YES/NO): NO